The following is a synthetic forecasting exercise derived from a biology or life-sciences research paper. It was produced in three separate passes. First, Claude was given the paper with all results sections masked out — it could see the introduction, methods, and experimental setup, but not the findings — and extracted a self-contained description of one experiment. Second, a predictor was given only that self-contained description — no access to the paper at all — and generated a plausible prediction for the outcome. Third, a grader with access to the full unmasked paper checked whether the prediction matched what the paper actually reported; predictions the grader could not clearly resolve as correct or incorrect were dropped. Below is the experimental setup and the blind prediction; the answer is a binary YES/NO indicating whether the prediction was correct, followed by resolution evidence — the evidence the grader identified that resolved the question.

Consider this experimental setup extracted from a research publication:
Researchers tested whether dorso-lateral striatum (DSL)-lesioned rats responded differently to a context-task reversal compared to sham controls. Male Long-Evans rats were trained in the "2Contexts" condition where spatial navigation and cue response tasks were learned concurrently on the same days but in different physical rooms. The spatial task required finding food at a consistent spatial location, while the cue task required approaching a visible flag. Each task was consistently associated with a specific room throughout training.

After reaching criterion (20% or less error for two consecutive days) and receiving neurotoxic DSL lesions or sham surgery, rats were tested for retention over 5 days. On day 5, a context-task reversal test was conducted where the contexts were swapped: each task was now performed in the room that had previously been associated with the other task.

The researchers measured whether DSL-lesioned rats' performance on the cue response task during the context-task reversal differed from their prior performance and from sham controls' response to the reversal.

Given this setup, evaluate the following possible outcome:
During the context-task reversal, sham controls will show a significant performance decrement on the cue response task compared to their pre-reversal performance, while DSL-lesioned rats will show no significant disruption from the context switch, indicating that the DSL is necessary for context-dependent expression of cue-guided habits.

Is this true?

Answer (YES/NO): NO